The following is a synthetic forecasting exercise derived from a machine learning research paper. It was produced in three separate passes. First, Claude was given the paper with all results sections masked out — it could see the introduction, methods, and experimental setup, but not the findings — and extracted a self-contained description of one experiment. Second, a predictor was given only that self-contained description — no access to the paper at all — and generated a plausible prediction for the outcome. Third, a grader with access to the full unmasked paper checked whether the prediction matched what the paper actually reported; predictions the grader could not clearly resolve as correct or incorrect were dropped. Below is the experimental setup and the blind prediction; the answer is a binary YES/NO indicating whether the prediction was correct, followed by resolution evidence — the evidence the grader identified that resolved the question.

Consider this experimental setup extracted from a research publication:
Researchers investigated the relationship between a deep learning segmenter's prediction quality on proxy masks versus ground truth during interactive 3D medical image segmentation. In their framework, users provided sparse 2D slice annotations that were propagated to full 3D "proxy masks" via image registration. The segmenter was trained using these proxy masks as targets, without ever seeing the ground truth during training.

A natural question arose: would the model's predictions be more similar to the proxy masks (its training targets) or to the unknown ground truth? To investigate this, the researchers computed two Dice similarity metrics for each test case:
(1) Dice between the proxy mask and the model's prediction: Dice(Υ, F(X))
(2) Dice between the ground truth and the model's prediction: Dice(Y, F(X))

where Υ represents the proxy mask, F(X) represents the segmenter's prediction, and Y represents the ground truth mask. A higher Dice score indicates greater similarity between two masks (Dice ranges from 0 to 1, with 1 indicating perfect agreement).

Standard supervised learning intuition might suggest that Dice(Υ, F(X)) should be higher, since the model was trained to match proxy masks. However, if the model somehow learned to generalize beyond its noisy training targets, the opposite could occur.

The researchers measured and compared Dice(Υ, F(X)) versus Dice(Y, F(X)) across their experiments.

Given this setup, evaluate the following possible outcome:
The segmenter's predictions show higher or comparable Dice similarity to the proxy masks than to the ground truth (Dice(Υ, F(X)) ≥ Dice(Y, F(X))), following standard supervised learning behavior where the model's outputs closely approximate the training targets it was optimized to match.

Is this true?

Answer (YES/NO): NO